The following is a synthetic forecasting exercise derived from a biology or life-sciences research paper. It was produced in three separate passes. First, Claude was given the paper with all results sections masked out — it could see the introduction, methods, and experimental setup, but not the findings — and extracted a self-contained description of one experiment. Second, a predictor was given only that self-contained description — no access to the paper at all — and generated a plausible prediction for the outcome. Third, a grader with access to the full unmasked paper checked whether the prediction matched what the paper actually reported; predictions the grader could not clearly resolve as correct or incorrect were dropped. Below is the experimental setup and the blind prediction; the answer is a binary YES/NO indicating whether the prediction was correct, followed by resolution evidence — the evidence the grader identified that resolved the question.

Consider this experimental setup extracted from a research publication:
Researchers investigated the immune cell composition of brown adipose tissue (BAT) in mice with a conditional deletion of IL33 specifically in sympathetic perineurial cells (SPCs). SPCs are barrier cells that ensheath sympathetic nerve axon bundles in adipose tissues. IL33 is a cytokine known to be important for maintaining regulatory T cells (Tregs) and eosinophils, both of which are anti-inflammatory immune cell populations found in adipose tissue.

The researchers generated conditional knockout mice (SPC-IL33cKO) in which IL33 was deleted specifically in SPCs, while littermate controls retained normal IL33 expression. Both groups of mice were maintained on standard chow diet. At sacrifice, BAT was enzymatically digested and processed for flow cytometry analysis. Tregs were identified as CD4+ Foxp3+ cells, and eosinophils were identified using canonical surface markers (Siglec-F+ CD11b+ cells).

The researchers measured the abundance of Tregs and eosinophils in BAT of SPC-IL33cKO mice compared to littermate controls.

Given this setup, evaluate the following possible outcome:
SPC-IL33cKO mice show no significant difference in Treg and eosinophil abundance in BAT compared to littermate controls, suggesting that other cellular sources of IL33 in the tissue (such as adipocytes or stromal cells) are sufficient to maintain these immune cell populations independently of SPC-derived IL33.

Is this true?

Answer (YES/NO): NO